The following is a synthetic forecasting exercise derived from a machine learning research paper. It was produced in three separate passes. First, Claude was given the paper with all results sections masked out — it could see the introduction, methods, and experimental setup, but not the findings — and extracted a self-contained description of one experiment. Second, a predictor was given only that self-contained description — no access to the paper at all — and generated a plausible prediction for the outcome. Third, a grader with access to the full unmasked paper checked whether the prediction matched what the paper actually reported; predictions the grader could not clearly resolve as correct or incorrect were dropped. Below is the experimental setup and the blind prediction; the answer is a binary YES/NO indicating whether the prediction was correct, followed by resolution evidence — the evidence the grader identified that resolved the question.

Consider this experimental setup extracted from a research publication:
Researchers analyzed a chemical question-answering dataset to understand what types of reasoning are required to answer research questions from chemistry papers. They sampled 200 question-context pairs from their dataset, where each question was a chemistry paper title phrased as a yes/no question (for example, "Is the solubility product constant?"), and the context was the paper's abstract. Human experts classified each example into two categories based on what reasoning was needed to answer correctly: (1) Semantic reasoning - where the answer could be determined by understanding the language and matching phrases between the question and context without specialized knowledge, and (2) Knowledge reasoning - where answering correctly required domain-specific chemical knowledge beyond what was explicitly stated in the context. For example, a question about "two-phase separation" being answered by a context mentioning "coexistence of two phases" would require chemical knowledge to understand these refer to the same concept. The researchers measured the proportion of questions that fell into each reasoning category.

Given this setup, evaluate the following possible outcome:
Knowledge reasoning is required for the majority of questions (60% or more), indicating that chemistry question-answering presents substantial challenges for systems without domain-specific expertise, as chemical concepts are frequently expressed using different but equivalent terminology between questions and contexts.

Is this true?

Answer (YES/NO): YES